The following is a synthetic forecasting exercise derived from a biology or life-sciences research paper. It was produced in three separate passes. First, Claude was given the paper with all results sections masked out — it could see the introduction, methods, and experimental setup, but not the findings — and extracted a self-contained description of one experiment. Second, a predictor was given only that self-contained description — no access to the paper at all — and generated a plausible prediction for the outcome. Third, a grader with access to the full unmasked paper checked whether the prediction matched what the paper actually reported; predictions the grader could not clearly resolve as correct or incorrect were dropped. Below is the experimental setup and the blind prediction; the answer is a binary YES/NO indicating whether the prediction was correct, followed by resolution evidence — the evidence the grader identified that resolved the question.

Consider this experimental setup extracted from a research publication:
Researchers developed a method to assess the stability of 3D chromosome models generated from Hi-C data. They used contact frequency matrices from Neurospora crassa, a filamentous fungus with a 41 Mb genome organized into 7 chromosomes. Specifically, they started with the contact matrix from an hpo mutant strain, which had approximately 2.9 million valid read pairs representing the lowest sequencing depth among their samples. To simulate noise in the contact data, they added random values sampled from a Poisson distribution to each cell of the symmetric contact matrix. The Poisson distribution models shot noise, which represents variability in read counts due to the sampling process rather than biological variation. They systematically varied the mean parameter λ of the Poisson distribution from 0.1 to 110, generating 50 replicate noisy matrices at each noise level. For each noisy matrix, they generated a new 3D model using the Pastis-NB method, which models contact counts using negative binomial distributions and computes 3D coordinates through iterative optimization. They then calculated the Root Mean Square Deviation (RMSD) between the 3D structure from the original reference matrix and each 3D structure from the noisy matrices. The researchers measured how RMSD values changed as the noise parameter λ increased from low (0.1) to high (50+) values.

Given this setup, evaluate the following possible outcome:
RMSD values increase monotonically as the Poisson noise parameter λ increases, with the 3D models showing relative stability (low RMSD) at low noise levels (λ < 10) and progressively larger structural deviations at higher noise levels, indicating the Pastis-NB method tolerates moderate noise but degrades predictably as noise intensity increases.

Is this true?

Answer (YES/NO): NO